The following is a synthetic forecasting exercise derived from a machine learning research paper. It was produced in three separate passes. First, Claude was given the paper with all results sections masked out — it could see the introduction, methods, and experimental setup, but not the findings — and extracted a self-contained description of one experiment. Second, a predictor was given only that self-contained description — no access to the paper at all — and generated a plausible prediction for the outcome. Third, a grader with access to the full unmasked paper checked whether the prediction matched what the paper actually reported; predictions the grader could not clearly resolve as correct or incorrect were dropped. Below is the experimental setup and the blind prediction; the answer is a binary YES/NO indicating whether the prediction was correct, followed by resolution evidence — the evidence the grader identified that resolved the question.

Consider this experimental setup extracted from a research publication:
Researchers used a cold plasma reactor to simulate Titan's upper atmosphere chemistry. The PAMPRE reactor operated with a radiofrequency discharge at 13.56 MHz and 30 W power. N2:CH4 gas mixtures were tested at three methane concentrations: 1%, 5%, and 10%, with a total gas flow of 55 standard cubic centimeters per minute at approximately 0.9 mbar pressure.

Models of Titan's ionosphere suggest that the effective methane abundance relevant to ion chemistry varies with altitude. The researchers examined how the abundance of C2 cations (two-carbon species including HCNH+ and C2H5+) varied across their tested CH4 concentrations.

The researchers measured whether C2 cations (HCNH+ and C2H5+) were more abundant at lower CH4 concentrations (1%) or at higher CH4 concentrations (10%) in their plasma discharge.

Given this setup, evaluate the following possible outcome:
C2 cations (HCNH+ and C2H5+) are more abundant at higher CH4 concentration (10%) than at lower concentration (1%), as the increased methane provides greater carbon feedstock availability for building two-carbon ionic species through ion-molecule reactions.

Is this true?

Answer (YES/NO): NO